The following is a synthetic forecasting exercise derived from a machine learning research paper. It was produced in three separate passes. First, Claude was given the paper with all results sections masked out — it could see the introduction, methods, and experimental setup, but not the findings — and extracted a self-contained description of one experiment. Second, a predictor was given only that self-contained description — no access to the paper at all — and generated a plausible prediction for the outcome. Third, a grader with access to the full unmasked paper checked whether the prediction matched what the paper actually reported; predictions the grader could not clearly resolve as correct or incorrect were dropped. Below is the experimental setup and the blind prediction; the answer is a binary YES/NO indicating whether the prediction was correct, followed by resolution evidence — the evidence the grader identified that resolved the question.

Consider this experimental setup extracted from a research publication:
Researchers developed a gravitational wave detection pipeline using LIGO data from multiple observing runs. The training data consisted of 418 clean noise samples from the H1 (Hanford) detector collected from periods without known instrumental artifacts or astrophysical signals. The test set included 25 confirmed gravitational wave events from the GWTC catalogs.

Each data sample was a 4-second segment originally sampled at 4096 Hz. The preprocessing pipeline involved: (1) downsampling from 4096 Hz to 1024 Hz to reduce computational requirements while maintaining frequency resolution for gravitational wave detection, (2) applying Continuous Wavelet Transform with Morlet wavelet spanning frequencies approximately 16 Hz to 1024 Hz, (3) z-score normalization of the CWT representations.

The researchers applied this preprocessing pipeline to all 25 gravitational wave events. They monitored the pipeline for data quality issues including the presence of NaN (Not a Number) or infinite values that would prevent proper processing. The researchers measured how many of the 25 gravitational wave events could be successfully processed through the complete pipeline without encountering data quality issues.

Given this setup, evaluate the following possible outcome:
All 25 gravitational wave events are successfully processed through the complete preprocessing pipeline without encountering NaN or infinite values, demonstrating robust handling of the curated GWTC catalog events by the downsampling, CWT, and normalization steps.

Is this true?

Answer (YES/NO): NO